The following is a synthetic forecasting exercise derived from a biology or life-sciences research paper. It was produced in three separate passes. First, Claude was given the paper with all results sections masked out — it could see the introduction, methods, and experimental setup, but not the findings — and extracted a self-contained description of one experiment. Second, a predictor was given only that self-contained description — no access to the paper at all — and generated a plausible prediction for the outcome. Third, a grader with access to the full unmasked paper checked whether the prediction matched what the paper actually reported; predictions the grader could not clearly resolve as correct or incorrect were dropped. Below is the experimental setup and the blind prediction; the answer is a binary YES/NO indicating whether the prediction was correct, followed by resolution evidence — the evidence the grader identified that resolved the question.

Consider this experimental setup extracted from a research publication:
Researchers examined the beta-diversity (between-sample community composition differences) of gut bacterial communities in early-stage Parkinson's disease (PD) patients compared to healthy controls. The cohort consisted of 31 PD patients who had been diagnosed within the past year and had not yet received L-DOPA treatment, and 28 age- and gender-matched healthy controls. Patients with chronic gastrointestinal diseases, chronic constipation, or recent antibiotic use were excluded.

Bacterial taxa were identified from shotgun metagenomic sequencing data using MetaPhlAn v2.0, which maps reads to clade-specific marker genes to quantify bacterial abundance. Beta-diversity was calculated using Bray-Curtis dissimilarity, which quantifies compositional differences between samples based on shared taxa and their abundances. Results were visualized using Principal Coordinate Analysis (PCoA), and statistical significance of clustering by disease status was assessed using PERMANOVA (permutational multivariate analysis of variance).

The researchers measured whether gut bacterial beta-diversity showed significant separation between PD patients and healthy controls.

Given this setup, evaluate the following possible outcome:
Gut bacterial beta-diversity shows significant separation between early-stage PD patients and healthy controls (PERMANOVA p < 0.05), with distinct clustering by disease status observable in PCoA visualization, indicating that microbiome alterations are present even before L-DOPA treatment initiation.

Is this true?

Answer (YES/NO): NO